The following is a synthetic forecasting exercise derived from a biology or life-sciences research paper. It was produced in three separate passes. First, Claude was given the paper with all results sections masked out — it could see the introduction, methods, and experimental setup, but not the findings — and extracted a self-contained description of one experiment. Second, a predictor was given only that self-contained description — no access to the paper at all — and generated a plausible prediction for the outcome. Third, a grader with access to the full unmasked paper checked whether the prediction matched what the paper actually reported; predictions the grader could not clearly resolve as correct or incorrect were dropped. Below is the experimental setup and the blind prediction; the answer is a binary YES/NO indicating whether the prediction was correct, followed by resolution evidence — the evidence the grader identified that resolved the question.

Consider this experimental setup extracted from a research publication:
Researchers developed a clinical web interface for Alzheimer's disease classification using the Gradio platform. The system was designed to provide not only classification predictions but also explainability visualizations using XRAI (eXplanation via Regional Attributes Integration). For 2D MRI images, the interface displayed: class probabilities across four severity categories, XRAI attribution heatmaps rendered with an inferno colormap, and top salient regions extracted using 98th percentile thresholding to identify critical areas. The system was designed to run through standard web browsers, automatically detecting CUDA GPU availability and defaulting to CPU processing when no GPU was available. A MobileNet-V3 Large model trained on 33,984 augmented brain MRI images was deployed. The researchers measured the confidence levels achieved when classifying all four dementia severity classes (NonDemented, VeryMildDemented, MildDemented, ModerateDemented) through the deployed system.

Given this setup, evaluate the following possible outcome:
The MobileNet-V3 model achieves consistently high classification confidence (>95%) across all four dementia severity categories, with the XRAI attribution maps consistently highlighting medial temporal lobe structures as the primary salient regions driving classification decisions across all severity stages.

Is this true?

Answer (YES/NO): NO